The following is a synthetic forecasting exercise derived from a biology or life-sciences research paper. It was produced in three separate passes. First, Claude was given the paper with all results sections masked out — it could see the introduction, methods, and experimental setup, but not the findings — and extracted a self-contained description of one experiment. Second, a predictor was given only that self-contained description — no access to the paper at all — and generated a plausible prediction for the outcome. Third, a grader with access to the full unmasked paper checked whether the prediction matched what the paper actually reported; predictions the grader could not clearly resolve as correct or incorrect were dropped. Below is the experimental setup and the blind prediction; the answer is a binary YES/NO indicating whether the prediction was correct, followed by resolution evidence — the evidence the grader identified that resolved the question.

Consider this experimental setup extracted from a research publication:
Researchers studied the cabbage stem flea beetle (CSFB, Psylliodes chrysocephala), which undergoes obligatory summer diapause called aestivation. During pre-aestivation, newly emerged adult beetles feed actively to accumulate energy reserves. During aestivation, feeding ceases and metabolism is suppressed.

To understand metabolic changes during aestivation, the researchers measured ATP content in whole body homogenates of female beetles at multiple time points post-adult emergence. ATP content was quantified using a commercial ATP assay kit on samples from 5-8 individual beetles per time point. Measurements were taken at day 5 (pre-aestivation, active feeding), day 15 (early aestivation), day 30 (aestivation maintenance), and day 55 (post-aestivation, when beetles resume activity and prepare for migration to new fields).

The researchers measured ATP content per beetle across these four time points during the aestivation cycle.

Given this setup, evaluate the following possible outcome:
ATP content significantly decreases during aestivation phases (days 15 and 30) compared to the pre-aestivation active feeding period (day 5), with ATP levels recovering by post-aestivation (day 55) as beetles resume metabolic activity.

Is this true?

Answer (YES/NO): YES